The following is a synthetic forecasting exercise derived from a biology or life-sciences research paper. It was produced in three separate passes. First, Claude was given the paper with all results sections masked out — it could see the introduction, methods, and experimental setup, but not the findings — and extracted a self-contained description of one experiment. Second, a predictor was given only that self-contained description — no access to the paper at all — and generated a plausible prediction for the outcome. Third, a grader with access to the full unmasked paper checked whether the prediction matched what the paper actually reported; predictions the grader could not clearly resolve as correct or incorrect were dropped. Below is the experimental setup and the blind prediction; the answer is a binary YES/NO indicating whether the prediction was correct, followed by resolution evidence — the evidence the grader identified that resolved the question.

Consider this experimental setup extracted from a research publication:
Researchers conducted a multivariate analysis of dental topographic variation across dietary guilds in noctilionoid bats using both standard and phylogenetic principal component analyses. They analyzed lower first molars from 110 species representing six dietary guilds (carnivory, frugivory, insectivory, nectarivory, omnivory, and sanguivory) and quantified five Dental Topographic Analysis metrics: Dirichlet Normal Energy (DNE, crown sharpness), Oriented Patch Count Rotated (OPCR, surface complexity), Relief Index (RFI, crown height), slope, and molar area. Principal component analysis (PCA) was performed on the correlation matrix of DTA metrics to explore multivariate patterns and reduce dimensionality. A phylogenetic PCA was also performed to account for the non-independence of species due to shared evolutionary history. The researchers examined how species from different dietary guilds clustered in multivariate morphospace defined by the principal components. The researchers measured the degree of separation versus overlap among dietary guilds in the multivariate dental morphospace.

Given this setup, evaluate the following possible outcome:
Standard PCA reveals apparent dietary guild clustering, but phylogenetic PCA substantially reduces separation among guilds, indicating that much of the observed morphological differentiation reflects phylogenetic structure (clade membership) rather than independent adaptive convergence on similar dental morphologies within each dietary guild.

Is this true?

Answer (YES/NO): NO